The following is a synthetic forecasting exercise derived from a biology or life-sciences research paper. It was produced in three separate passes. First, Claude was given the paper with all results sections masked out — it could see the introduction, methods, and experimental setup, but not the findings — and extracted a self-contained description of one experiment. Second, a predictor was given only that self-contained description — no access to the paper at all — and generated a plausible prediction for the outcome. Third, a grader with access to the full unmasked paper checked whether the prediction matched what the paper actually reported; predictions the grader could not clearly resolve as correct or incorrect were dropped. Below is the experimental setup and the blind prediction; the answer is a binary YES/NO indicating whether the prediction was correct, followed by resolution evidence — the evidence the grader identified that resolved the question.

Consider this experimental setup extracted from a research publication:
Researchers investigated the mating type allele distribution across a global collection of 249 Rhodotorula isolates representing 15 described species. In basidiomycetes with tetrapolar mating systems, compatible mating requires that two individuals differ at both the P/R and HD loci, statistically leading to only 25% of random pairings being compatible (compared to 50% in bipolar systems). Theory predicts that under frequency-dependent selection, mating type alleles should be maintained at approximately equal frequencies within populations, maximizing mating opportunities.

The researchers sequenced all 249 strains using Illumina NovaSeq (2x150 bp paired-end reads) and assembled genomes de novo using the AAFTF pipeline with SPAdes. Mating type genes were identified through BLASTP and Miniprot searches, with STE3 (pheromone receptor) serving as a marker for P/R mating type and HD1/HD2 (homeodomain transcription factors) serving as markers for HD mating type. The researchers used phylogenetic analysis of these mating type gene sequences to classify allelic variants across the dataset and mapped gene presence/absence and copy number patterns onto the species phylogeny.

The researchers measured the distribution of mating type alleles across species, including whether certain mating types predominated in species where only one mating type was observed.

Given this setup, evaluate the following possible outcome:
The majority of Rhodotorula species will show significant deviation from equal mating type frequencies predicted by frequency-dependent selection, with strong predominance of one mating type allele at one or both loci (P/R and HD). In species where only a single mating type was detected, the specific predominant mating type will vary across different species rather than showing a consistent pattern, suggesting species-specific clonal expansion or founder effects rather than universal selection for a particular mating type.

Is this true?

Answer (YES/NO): NO